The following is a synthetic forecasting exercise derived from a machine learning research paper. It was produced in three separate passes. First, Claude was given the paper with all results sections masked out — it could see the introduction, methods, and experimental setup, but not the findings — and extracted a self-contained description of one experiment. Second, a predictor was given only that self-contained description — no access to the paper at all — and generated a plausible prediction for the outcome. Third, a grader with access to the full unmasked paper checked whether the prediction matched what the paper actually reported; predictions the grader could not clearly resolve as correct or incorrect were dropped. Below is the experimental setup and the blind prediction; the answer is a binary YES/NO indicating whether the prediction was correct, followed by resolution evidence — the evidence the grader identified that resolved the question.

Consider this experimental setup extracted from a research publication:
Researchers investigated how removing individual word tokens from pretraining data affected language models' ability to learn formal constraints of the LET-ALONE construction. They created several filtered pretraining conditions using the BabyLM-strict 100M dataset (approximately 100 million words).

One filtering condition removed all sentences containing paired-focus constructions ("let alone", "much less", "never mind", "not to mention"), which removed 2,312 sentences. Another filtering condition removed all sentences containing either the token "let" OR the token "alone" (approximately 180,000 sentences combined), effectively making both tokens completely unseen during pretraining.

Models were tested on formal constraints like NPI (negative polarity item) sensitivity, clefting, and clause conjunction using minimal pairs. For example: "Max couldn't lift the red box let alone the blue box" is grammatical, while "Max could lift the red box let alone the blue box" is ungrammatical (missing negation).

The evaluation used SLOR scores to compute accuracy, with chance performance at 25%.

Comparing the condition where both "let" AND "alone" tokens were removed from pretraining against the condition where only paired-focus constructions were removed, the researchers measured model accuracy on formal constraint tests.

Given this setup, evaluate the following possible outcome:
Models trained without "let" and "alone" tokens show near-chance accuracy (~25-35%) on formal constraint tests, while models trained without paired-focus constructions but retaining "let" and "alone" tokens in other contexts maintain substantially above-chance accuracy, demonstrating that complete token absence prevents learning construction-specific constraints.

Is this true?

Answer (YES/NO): NO